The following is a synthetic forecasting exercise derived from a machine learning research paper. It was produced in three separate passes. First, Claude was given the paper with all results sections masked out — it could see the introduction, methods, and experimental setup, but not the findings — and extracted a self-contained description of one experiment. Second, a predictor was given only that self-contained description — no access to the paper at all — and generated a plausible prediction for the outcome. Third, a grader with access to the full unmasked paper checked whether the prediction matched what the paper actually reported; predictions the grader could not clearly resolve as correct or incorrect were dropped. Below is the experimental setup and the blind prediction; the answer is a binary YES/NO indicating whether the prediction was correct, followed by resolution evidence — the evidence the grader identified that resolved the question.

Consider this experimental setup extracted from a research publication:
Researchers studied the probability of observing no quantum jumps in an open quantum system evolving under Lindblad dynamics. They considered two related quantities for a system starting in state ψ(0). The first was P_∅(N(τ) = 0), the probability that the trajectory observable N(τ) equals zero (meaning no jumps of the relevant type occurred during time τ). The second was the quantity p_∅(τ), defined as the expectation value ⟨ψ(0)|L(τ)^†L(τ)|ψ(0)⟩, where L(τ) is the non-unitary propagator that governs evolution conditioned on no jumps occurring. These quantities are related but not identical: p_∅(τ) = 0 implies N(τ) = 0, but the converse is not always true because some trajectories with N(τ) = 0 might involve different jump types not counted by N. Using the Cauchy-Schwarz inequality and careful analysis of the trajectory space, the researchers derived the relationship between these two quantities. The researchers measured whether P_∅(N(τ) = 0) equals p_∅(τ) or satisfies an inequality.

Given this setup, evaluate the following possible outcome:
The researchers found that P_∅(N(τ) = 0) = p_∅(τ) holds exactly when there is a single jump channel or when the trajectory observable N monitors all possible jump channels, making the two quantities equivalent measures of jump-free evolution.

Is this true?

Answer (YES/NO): NO